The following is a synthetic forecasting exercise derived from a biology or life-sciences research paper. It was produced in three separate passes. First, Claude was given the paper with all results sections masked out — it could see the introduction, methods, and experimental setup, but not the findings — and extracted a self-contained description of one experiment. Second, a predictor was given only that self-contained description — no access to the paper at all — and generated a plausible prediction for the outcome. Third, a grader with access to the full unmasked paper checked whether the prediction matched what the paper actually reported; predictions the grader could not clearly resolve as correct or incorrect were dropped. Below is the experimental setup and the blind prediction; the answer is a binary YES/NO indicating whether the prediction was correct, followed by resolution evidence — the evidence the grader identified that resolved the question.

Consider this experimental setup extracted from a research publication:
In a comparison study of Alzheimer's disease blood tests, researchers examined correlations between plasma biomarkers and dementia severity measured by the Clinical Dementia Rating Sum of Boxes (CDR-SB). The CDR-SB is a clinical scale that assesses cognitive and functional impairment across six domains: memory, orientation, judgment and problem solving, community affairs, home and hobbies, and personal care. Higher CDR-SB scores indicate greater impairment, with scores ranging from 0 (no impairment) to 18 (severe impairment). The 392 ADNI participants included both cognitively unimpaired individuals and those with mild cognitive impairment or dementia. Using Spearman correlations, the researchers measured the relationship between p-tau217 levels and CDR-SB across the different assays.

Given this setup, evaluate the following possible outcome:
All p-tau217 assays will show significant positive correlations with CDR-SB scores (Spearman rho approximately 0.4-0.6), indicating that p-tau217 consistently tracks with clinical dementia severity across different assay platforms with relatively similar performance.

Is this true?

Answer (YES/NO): NO